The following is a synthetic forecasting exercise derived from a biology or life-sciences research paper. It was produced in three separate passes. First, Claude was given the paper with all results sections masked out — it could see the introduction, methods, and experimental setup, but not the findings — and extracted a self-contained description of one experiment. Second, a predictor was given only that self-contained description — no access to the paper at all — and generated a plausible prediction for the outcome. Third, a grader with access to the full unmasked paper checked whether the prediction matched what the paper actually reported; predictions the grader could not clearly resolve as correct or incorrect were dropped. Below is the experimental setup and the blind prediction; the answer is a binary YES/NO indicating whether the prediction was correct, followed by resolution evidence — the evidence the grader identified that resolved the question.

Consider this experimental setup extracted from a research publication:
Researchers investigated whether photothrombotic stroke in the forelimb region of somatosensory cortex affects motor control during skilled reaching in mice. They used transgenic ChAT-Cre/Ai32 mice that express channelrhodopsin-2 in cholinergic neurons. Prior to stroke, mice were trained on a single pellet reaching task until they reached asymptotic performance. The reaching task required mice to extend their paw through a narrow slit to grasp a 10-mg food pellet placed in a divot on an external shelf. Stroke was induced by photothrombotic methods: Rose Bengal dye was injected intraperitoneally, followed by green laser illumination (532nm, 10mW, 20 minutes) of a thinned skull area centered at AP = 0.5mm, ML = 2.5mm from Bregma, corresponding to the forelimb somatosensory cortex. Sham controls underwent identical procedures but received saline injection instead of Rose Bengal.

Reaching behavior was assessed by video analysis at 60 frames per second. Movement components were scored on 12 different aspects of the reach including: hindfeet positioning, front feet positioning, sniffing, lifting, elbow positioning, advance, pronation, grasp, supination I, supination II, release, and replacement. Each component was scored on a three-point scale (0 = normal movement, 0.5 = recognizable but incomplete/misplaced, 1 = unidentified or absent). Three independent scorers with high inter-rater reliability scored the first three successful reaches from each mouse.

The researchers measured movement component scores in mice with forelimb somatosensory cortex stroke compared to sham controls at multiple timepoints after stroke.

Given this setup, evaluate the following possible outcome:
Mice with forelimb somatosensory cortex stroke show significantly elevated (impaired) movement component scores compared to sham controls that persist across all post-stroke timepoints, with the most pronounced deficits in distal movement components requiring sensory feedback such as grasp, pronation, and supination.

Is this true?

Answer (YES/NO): NO